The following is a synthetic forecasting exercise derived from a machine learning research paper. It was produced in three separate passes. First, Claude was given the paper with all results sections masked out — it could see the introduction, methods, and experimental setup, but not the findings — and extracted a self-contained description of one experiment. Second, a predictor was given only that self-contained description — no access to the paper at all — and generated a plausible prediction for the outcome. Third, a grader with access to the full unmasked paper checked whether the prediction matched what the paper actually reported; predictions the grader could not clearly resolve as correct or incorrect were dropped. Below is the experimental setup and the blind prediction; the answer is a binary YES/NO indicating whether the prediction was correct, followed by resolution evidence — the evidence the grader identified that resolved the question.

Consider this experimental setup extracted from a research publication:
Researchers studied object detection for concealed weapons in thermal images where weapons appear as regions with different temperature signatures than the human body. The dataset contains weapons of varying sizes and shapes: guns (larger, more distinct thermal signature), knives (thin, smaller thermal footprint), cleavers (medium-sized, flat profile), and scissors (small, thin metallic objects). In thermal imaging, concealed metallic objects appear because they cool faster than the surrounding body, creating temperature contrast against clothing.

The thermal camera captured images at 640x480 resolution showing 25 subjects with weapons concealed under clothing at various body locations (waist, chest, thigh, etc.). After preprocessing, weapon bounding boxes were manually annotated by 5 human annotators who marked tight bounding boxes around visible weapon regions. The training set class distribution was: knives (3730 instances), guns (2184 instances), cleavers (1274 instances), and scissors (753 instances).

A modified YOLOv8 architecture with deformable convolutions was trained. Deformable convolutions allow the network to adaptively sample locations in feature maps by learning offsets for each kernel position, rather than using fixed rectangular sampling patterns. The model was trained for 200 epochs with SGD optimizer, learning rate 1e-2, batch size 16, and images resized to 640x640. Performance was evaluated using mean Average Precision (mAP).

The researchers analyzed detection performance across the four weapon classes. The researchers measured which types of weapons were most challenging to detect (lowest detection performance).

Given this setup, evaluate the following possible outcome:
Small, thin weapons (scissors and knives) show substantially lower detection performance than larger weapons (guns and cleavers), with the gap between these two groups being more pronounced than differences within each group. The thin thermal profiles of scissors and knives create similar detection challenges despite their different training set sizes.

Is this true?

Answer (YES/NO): YES